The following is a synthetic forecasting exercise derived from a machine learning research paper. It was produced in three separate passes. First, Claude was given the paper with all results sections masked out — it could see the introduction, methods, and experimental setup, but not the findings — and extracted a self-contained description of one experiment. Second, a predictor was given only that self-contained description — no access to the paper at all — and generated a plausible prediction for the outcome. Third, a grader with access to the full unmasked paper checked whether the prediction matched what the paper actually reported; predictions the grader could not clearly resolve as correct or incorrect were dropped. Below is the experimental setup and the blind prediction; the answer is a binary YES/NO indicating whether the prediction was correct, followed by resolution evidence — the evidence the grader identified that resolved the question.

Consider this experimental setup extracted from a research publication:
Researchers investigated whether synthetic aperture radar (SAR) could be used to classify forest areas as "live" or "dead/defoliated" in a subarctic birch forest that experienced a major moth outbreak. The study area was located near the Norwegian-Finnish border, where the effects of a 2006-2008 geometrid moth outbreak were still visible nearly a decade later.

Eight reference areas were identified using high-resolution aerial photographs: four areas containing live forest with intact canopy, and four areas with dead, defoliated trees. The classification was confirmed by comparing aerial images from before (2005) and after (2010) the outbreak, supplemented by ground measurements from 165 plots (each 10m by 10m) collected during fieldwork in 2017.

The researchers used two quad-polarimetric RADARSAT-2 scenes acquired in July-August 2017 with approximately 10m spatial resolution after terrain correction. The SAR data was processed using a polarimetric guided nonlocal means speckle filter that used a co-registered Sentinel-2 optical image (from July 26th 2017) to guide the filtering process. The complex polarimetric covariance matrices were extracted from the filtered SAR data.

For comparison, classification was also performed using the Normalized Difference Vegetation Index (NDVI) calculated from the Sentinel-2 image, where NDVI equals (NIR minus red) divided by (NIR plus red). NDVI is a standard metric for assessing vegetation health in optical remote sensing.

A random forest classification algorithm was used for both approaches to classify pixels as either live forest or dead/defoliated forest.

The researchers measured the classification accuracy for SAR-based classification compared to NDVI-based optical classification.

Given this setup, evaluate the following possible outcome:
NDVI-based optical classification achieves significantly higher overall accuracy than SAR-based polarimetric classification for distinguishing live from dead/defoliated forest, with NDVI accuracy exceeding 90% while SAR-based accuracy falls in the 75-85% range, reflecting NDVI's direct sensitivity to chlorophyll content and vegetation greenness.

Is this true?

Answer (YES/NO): NO